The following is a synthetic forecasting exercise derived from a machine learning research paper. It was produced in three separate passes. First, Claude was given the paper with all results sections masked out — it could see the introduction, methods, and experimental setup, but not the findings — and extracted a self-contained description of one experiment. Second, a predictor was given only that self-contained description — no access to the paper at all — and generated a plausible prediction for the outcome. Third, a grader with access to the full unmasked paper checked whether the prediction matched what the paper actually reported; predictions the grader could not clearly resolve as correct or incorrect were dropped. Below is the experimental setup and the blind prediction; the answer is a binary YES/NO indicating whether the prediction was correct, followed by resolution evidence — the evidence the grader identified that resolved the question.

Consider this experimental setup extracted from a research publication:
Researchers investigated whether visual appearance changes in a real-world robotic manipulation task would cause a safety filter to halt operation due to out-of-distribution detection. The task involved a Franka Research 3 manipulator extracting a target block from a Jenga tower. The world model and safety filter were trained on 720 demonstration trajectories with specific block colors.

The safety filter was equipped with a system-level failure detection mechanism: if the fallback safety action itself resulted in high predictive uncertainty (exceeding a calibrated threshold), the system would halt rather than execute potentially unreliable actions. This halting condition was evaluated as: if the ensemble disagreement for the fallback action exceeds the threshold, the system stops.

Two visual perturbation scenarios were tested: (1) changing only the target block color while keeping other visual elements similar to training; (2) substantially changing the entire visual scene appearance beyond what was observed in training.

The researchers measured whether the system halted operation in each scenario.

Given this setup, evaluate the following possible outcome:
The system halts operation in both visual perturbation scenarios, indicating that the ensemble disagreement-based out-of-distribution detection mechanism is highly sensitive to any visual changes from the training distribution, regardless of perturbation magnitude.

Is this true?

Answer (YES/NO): NO